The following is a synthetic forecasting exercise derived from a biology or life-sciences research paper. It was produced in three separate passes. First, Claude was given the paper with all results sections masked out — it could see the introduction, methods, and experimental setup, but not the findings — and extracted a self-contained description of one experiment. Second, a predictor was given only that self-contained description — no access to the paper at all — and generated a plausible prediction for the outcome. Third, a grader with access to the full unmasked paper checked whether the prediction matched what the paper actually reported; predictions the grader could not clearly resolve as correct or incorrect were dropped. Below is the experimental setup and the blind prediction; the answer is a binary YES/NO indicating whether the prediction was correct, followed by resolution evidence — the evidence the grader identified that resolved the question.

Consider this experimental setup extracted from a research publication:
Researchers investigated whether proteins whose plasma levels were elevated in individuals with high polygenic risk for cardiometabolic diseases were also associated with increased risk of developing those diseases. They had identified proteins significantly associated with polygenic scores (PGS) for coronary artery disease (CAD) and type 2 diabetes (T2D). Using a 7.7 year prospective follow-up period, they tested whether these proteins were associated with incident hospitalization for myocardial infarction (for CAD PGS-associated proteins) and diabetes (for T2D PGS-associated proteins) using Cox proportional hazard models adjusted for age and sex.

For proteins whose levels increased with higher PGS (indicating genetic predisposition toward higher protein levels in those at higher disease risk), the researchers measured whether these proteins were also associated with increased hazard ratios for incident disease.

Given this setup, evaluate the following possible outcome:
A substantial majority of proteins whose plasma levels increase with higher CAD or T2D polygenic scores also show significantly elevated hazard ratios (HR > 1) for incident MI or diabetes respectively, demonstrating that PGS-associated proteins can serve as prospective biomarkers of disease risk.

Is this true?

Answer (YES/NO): NO